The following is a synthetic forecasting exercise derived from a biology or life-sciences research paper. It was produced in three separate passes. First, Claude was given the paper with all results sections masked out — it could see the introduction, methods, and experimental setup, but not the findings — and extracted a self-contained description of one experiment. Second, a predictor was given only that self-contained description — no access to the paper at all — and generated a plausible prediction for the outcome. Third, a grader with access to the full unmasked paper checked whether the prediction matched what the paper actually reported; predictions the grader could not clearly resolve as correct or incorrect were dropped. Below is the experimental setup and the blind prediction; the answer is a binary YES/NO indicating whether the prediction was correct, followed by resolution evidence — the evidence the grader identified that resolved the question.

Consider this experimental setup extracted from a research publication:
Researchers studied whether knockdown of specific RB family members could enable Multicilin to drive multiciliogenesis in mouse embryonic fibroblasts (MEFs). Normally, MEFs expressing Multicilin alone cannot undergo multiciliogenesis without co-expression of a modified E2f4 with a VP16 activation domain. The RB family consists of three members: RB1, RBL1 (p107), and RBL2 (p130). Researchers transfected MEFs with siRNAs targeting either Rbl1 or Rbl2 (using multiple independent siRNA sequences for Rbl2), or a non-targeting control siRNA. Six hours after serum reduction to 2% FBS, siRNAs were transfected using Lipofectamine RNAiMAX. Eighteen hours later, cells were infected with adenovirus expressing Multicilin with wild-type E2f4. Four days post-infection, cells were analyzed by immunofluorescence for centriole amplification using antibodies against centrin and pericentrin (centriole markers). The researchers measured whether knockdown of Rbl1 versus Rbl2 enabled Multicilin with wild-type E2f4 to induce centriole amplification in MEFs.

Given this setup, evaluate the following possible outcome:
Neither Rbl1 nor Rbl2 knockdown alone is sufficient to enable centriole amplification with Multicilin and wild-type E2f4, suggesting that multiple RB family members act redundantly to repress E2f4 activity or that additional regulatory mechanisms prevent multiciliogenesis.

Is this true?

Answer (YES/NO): NO